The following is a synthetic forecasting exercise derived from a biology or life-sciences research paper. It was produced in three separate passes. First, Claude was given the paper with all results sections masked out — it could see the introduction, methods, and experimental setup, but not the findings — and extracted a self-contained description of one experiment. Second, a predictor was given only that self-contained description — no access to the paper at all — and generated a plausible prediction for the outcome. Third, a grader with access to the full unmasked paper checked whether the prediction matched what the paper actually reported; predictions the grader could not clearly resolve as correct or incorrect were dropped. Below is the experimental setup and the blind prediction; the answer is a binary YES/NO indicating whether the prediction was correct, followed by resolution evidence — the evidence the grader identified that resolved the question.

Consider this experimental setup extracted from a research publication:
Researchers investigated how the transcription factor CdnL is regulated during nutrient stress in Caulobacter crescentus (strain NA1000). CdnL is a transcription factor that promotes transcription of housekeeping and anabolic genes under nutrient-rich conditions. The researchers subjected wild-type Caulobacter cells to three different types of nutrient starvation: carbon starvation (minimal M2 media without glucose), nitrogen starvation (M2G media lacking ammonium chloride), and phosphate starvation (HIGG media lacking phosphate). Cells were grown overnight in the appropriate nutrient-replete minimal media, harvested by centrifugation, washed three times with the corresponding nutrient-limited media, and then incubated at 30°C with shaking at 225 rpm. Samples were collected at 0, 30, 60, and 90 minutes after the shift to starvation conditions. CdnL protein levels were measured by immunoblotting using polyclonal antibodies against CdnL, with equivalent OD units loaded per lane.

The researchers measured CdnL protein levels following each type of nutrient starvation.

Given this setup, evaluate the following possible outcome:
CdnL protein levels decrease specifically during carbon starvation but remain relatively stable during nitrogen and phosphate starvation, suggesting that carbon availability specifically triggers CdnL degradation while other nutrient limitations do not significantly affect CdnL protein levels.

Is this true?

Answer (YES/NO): NO